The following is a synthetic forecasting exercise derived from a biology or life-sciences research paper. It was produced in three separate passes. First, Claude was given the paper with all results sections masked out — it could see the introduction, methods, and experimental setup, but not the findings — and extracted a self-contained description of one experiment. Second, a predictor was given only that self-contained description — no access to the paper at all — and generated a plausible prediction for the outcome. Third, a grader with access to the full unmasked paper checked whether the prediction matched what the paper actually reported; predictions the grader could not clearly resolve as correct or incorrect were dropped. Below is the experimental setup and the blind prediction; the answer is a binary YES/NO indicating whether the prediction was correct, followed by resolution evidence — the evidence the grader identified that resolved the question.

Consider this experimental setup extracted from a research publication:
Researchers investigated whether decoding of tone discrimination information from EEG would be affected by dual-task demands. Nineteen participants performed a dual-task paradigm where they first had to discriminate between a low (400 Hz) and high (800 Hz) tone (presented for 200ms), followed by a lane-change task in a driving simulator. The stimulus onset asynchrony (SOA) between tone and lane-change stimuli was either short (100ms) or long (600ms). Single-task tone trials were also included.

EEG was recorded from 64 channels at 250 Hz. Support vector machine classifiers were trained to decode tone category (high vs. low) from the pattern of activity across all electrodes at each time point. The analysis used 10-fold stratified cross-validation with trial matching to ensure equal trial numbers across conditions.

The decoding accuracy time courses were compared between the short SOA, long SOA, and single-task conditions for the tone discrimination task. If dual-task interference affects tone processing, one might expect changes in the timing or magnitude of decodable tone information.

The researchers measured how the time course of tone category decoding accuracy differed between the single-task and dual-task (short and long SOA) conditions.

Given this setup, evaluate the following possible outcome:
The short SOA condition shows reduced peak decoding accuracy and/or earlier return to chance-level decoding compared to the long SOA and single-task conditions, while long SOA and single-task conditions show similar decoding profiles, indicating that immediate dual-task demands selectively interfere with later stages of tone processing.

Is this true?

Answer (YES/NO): NO